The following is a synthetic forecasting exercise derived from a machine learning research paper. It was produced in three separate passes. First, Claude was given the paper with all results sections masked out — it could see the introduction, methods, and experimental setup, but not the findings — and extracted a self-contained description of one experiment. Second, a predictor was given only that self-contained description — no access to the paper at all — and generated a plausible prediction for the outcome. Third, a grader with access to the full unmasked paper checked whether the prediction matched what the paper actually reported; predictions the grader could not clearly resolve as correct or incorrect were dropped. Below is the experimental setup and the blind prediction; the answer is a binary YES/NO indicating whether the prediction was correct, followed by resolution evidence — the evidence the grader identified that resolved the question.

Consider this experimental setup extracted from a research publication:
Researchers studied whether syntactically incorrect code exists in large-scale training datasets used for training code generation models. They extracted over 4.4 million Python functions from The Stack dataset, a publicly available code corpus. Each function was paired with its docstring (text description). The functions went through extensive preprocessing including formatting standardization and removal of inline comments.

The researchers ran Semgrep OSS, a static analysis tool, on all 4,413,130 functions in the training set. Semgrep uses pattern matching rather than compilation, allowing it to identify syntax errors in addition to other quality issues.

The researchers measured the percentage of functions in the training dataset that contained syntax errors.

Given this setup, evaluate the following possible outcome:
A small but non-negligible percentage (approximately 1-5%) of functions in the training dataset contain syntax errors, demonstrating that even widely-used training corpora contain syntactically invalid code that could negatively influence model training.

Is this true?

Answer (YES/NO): NO